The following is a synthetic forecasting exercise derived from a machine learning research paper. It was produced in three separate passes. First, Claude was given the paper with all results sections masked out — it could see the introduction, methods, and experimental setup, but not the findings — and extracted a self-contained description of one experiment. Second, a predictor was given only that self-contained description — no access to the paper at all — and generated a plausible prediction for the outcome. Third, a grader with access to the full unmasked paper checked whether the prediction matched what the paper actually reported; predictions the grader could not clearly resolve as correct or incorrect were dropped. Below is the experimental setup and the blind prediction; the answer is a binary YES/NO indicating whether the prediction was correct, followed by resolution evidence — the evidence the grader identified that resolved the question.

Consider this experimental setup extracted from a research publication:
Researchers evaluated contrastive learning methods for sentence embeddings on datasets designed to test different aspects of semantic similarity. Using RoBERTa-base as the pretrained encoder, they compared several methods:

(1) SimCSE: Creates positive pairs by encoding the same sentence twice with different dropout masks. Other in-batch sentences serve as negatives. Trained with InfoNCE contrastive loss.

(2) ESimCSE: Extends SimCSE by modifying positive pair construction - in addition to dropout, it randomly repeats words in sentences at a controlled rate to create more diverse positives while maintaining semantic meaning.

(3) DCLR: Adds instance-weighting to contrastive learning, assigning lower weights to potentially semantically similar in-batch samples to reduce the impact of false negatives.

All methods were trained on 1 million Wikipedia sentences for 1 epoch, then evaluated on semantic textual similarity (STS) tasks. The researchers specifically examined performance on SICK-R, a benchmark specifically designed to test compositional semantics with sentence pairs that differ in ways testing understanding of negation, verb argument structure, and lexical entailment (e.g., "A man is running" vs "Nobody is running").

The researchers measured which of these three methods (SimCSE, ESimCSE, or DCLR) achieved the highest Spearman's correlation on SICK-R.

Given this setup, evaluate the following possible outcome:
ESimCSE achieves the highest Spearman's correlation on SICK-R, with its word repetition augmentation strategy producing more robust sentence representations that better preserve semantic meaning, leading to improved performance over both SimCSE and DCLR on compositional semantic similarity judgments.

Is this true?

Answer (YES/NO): YES